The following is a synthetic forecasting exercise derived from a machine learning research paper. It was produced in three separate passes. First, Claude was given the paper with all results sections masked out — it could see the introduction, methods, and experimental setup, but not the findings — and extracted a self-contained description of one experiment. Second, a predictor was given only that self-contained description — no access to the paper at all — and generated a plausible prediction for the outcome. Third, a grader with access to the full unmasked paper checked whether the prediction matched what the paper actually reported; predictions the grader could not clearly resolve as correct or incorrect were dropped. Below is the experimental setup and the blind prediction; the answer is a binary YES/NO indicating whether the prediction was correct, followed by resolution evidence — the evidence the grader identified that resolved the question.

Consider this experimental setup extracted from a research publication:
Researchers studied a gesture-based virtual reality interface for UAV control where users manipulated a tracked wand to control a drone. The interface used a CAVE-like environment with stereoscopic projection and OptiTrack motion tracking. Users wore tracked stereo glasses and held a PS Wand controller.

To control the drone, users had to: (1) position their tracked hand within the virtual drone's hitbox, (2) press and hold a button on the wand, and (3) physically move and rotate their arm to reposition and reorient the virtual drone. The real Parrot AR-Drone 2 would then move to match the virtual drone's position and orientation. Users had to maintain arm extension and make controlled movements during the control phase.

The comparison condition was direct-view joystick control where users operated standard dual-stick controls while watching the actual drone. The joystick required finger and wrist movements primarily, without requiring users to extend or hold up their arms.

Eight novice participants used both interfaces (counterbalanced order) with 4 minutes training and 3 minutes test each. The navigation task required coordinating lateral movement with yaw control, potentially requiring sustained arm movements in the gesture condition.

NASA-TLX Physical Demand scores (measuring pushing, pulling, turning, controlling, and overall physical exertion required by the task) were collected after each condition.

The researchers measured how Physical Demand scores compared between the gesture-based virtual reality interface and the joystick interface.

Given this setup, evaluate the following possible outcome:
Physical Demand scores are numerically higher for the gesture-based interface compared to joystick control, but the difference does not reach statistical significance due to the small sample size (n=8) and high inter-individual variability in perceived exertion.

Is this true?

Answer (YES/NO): NO